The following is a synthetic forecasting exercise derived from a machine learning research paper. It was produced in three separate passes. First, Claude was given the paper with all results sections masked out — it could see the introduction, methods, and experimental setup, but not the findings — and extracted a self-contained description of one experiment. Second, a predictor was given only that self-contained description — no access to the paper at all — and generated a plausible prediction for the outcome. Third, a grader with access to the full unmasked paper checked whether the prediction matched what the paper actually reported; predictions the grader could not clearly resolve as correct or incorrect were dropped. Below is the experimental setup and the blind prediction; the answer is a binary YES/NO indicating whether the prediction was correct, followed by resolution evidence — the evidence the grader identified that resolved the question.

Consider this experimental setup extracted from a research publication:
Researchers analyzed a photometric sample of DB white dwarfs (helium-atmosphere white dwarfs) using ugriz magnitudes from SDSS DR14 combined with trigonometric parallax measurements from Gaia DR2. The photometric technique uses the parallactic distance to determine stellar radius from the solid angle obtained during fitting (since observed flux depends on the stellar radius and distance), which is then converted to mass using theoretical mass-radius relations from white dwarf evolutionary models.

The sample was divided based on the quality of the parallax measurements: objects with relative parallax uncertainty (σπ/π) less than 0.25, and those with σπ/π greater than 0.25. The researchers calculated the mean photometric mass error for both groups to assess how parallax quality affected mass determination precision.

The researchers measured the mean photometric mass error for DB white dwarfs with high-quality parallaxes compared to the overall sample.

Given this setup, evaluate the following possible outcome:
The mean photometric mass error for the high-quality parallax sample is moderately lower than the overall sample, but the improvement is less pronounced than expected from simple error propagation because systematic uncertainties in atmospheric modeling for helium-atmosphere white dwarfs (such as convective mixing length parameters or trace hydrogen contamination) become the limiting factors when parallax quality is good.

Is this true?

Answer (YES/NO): NO